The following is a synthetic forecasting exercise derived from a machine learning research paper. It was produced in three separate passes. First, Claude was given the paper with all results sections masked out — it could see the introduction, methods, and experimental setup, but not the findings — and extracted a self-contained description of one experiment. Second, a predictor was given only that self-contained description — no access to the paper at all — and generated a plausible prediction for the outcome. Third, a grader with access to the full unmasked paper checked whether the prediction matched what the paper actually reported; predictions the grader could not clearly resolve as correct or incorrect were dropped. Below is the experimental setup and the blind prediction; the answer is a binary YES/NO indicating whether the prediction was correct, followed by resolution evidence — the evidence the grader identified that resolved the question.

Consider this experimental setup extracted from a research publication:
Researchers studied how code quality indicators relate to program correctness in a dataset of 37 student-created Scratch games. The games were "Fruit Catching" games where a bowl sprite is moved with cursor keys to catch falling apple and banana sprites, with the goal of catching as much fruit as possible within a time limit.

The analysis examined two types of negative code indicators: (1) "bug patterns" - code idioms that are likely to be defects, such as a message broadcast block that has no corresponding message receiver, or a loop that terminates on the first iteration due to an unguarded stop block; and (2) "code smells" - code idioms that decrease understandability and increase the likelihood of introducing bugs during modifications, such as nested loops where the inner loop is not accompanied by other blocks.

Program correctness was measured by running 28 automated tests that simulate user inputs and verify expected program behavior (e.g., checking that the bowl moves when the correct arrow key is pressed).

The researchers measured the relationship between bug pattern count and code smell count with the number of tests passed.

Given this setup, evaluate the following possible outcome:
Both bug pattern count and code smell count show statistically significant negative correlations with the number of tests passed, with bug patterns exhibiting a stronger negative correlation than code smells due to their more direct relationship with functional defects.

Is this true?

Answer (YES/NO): NO